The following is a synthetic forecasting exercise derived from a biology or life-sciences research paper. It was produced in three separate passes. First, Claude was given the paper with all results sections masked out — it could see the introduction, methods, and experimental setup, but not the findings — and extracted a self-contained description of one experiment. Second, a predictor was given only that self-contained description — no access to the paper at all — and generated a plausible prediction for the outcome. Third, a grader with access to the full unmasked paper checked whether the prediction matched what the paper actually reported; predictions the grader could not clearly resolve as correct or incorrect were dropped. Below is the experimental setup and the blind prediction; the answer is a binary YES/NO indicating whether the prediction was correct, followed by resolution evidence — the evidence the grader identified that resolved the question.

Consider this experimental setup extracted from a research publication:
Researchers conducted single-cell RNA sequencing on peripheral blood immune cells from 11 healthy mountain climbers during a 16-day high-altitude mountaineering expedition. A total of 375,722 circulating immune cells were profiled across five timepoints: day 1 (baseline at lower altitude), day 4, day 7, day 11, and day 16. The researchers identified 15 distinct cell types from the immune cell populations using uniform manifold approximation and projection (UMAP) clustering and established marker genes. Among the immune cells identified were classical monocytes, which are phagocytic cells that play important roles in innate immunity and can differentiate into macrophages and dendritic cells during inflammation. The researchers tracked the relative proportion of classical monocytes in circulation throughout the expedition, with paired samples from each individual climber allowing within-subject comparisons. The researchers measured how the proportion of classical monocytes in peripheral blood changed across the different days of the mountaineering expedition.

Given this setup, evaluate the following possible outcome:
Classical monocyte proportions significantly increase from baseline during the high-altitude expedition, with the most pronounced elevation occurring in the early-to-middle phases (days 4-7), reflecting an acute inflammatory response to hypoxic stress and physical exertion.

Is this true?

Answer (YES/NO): NO